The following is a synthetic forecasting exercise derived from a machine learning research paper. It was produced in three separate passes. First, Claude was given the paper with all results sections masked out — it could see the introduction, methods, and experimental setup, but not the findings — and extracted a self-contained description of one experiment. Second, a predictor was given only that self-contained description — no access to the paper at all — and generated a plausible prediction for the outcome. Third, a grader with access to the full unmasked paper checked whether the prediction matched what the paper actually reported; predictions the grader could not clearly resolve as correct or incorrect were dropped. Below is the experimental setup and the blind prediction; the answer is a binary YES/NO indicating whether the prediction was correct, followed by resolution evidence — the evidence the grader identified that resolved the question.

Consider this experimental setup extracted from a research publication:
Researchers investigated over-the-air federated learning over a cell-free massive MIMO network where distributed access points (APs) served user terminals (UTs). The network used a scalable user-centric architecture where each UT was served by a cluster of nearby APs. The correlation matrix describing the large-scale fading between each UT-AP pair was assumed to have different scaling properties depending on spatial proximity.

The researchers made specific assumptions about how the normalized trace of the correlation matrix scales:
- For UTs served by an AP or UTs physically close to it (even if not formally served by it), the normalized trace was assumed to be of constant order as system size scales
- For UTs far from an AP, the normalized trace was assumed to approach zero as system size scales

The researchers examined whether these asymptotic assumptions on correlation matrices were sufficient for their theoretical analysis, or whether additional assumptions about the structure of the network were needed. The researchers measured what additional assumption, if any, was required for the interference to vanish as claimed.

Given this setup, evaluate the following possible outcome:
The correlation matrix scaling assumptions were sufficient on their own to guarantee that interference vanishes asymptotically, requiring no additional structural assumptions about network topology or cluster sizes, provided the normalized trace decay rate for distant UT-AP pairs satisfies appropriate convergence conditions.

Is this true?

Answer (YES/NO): NO